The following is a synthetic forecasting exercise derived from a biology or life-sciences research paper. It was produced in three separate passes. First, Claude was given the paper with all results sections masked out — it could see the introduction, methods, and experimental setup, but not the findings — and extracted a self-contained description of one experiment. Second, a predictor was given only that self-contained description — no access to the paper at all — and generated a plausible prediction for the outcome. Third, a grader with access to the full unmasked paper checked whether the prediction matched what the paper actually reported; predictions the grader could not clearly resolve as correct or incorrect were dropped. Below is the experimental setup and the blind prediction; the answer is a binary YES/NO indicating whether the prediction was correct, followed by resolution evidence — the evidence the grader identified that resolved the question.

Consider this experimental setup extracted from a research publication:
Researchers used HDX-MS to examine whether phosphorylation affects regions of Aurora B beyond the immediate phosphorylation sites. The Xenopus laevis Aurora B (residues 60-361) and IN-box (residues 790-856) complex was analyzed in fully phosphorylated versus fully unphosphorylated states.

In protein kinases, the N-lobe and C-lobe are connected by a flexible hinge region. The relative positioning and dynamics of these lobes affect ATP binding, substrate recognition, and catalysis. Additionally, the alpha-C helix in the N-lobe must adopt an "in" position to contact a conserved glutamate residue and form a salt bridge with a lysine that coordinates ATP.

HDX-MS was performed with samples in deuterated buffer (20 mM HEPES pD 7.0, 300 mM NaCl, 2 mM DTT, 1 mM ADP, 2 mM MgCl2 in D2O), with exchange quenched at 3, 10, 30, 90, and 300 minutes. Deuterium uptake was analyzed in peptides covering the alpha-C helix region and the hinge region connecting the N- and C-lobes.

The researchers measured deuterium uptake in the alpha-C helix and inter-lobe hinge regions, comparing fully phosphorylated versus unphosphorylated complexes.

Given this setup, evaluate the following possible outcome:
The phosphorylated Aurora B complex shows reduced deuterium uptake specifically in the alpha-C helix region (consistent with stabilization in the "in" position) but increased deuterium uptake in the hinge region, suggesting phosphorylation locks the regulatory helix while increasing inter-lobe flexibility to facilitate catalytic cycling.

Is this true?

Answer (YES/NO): NO